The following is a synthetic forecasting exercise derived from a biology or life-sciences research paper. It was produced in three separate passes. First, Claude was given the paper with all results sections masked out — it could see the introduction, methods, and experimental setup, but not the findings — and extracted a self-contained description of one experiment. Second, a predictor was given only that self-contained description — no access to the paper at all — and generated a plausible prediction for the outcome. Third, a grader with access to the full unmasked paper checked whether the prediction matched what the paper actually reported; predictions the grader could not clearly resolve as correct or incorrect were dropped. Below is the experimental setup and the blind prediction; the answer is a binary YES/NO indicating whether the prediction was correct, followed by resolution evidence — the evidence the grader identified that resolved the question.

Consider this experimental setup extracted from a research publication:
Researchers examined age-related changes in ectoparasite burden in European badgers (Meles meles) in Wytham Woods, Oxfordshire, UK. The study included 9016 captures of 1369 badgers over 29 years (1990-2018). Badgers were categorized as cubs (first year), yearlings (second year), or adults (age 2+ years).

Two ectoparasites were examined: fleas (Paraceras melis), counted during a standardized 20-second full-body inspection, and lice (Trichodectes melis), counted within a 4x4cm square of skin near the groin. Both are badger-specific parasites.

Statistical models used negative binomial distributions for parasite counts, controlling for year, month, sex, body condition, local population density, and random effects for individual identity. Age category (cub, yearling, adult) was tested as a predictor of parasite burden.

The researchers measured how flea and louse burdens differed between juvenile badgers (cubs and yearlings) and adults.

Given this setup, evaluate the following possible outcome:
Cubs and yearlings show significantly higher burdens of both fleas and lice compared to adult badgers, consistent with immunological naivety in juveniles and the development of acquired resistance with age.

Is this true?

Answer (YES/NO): NO